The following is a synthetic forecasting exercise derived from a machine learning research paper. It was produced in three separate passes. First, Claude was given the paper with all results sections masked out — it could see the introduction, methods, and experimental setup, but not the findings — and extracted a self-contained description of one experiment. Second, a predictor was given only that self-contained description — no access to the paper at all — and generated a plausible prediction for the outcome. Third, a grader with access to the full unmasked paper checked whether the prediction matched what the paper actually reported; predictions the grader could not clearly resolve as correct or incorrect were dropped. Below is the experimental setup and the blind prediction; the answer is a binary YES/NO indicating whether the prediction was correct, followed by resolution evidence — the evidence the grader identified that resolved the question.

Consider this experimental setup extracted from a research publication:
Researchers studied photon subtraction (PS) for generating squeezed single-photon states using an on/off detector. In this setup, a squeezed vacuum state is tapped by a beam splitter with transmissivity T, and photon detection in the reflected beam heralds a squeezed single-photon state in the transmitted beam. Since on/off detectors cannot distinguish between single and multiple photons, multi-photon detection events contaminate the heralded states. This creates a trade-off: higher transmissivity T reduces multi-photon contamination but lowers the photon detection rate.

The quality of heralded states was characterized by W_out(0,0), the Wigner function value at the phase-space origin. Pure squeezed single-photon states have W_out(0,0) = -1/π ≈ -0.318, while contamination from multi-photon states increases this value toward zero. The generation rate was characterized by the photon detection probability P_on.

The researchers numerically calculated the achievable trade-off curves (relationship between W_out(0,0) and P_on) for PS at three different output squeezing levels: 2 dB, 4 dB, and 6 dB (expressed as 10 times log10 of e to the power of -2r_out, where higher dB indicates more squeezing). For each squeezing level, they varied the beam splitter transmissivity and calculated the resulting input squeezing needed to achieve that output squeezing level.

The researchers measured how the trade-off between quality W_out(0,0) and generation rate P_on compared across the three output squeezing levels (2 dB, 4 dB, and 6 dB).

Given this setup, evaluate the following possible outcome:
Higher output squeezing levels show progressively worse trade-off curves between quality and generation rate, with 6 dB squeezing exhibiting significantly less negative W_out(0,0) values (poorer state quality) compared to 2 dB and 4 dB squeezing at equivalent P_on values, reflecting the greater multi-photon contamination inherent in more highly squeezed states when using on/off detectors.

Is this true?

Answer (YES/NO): NO